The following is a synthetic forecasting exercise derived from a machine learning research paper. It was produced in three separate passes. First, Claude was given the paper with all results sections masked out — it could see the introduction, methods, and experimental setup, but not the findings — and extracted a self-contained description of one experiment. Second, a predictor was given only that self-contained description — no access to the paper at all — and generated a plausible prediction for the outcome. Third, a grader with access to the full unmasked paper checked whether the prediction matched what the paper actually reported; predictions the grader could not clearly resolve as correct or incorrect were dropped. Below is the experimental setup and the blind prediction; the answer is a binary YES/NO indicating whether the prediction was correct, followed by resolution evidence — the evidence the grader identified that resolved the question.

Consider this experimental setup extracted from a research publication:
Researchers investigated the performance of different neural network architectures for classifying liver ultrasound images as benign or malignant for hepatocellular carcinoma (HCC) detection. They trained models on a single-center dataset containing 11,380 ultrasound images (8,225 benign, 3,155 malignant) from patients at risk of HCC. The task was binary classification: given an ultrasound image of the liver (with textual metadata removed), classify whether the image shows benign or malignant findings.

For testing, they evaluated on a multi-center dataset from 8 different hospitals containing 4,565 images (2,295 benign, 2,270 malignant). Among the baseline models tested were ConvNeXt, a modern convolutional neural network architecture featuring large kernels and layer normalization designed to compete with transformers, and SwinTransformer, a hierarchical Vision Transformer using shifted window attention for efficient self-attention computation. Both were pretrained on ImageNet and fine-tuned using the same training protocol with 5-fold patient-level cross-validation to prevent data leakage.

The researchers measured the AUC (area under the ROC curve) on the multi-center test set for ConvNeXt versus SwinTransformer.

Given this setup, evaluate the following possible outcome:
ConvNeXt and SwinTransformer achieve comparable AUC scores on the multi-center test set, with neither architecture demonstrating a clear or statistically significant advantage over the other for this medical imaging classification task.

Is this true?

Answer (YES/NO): YES